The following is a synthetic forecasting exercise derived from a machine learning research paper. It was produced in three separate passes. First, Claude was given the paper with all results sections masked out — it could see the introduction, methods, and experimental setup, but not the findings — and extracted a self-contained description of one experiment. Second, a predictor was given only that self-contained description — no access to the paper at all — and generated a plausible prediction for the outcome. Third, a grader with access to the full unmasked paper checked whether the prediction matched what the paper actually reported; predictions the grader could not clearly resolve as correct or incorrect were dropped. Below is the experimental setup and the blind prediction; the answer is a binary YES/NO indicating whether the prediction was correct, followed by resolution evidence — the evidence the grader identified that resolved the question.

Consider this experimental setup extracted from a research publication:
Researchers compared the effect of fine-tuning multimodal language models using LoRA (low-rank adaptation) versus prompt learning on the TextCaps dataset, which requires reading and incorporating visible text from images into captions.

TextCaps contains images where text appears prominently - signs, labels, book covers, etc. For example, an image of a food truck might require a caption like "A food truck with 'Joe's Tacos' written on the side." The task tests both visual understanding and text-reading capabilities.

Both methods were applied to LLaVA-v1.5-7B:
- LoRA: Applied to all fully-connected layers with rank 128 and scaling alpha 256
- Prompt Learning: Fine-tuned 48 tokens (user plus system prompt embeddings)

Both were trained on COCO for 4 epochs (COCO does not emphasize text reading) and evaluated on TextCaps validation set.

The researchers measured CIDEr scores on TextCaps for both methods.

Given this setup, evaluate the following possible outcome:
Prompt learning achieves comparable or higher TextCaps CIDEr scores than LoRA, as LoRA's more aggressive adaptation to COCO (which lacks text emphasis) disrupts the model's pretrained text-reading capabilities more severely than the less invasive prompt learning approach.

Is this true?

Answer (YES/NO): YES